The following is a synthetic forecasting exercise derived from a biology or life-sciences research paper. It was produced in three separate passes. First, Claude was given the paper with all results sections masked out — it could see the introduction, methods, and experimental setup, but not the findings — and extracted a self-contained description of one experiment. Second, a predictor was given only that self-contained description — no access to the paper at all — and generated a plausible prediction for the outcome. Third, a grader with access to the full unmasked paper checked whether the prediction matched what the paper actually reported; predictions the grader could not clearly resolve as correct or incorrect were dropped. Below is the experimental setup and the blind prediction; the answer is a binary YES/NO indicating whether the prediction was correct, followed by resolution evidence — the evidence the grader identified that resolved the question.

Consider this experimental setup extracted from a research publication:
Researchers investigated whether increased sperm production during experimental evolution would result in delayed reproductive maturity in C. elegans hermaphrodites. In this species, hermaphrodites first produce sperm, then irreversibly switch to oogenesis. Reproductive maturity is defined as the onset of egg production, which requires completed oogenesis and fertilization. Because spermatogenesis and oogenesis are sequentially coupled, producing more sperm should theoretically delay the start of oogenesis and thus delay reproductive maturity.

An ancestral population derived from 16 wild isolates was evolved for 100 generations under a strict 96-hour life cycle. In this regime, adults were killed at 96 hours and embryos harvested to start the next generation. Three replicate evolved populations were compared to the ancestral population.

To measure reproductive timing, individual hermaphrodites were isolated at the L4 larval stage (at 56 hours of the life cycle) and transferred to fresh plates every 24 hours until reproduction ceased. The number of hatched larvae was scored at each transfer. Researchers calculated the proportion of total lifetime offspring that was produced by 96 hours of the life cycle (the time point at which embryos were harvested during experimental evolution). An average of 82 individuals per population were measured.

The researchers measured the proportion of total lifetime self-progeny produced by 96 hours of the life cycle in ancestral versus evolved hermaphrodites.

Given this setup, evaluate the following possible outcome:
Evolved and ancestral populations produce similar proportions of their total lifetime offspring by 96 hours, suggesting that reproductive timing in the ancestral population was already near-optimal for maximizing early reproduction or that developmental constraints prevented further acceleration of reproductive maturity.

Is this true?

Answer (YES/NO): NO